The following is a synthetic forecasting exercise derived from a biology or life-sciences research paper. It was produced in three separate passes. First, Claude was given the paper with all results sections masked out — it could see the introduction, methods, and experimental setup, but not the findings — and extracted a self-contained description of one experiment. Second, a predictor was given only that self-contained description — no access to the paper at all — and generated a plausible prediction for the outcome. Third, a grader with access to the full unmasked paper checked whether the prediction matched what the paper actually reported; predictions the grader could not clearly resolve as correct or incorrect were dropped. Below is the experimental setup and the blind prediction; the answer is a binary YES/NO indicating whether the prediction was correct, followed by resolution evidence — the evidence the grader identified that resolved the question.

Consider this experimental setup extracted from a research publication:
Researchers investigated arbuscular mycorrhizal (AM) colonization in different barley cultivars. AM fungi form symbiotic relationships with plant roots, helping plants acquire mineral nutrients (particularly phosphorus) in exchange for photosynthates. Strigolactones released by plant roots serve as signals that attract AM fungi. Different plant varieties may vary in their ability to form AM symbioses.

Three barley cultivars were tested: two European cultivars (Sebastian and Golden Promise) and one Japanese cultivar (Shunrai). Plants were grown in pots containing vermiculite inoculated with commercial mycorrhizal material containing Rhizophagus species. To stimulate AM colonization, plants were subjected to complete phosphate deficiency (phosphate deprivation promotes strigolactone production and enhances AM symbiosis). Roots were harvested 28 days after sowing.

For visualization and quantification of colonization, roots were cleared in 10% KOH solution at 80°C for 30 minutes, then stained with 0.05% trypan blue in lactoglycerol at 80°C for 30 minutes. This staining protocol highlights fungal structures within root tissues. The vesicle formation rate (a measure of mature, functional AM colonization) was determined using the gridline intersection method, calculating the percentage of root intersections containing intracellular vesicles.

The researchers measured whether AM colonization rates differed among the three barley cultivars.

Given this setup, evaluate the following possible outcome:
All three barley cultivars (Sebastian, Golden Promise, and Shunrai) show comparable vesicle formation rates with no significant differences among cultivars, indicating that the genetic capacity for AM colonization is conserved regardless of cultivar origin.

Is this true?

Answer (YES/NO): NO